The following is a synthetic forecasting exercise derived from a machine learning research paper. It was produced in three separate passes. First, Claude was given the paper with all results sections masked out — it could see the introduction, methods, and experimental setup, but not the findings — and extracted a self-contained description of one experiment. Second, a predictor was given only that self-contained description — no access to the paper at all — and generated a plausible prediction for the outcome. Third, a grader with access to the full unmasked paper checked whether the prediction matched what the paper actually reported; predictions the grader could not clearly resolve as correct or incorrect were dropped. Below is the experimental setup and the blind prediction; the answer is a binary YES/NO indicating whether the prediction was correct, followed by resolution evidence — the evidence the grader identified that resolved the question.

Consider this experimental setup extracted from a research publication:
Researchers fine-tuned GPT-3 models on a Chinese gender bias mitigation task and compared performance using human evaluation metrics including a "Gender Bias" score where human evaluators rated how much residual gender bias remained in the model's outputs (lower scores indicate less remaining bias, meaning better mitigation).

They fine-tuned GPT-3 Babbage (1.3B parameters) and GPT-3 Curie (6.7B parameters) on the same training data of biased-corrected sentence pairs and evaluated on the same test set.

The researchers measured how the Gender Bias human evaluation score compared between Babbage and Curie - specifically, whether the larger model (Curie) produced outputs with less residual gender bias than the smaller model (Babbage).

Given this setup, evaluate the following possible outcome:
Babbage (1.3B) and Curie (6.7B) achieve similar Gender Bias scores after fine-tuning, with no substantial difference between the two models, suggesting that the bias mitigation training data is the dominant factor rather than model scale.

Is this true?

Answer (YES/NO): NO